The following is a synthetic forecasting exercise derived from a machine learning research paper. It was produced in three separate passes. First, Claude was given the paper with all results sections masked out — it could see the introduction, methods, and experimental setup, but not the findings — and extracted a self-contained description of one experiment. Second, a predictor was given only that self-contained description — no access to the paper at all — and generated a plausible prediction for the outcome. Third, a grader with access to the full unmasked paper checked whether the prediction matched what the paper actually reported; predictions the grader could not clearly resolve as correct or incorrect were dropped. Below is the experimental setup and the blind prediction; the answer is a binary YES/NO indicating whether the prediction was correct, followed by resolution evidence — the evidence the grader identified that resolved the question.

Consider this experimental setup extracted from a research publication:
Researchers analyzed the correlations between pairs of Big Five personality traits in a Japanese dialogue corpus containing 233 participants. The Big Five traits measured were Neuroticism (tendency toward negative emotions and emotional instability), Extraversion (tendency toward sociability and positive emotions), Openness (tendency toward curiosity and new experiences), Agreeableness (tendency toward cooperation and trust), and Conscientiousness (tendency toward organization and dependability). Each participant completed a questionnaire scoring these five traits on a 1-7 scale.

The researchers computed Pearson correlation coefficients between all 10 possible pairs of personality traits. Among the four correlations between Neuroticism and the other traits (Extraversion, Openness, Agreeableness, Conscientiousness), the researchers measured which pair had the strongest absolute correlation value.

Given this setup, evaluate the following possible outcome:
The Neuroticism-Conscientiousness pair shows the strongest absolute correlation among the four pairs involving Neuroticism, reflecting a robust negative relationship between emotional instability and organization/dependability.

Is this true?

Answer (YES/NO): NO